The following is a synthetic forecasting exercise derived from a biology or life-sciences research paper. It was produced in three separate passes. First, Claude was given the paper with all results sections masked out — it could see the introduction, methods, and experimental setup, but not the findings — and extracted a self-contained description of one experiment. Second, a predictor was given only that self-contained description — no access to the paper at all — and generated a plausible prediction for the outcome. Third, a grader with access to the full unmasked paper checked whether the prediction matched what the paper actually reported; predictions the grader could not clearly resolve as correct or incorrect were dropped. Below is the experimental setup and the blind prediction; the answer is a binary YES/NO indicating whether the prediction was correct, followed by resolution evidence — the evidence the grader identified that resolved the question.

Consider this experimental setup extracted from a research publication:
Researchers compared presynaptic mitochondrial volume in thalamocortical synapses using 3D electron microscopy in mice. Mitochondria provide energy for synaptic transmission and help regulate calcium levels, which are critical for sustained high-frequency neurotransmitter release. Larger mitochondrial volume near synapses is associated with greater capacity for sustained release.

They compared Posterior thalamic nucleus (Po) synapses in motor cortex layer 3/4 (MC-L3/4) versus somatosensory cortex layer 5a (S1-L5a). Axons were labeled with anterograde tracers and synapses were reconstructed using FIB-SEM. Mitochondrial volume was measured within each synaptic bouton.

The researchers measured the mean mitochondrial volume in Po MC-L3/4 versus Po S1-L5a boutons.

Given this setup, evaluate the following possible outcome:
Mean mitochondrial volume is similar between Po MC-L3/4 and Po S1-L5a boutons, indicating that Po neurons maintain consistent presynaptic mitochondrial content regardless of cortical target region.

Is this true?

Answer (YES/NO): NO